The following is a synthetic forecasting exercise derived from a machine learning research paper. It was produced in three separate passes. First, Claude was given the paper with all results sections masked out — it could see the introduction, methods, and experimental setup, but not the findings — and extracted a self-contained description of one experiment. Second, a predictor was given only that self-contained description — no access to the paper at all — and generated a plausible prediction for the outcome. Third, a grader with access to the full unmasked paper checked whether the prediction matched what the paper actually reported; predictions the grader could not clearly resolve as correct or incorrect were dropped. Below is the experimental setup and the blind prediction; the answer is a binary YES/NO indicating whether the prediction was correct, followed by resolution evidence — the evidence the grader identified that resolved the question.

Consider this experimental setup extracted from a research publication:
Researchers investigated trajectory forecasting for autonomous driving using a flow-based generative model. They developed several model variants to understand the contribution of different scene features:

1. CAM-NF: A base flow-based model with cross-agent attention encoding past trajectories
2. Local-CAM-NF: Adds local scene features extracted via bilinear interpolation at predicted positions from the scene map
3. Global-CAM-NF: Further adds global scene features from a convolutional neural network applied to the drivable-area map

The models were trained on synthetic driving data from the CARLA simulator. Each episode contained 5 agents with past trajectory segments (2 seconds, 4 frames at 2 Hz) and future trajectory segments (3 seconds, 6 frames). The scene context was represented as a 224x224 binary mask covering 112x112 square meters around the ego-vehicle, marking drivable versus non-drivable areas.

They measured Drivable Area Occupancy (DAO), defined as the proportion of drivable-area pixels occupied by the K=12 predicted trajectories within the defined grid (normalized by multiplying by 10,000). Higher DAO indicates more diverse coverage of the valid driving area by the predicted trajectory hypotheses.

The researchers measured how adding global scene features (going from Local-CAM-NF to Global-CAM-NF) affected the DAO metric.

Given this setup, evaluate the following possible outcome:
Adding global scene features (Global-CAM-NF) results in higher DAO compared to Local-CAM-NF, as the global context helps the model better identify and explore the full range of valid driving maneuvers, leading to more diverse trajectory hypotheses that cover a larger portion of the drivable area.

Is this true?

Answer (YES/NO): NO